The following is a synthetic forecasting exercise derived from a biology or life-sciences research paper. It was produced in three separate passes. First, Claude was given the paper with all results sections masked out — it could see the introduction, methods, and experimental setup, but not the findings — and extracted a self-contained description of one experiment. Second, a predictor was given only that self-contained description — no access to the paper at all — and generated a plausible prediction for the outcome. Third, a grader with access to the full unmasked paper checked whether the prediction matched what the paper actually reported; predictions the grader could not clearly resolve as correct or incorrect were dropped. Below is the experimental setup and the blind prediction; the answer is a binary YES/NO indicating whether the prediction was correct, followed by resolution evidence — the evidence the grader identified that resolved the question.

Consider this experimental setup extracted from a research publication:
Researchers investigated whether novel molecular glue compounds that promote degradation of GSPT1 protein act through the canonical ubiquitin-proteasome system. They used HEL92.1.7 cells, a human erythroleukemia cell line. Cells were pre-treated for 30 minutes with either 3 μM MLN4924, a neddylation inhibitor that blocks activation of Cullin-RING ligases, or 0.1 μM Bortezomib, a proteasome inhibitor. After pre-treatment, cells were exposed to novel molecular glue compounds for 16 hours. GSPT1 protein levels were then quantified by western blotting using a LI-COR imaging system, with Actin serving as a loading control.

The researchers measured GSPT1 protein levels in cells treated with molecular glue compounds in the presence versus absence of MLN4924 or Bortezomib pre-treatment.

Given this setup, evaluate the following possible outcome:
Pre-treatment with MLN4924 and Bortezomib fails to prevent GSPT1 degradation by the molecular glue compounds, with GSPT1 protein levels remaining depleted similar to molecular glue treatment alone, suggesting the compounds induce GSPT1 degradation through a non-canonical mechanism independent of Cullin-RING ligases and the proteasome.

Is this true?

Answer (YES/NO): NO